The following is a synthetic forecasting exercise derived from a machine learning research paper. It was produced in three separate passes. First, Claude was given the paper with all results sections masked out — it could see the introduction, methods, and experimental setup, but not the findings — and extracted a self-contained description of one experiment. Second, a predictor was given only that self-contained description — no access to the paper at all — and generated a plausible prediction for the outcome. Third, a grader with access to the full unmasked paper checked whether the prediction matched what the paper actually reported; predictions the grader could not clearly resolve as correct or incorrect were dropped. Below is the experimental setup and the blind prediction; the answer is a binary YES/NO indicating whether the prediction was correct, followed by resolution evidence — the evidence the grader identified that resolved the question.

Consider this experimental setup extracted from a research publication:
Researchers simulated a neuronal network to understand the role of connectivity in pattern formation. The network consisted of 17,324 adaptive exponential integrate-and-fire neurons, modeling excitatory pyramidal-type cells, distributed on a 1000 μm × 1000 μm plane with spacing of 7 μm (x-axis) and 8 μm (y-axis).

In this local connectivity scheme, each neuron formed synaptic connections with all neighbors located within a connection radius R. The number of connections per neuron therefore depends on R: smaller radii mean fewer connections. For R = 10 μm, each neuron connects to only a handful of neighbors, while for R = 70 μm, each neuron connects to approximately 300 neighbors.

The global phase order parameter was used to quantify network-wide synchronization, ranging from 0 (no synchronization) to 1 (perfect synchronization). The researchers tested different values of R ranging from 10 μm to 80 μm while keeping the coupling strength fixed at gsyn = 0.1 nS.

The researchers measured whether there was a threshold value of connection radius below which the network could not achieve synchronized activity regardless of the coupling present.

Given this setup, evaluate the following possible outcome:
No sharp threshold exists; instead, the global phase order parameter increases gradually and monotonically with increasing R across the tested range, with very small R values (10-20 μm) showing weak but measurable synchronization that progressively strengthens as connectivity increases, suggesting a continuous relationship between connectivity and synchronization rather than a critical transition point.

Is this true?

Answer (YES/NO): NO